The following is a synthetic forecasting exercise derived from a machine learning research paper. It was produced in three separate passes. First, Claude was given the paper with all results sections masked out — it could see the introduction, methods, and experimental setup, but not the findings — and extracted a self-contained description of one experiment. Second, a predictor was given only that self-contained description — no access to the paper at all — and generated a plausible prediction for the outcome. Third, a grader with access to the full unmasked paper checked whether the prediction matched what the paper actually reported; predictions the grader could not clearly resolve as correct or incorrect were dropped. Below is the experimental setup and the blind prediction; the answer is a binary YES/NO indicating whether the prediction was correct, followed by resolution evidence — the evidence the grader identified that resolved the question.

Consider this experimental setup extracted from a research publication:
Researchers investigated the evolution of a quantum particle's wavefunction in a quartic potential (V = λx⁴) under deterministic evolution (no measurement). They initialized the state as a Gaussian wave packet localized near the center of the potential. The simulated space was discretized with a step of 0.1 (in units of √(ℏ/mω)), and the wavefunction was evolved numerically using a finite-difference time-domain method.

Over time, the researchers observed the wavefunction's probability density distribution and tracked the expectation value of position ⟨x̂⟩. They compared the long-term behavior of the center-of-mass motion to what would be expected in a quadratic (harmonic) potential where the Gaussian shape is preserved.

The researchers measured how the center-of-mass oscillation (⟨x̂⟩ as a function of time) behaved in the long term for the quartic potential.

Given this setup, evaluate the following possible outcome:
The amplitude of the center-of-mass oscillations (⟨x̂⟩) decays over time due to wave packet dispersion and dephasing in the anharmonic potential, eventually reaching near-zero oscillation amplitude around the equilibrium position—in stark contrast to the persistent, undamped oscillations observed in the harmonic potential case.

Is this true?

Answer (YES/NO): YES